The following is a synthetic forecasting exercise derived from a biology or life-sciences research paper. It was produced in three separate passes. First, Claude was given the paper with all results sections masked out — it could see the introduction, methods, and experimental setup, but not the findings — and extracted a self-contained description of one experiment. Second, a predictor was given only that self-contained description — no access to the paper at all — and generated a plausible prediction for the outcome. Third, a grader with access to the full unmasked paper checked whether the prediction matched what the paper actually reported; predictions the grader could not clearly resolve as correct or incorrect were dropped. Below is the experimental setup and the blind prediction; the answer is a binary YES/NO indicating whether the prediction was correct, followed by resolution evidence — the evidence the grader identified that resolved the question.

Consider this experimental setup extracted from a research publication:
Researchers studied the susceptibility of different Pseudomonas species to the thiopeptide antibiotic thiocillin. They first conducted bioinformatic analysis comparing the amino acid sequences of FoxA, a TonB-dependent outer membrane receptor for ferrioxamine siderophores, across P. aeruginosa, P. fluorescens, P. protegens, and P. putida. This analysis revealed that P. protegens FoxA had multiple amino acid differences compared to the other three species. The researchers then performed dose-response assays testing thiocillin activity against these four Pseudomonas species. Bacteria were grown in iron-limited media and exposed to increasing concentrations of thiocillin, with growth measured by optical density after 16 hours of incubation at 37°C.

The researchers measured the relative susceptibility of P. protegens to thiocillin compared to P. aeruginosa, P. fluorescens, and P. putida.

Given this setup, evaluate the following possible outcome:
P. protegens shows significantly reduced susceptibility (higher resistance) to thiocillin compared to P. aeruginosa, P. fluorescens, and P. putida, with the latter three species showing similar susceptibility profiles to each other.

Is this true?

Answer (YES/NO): YES